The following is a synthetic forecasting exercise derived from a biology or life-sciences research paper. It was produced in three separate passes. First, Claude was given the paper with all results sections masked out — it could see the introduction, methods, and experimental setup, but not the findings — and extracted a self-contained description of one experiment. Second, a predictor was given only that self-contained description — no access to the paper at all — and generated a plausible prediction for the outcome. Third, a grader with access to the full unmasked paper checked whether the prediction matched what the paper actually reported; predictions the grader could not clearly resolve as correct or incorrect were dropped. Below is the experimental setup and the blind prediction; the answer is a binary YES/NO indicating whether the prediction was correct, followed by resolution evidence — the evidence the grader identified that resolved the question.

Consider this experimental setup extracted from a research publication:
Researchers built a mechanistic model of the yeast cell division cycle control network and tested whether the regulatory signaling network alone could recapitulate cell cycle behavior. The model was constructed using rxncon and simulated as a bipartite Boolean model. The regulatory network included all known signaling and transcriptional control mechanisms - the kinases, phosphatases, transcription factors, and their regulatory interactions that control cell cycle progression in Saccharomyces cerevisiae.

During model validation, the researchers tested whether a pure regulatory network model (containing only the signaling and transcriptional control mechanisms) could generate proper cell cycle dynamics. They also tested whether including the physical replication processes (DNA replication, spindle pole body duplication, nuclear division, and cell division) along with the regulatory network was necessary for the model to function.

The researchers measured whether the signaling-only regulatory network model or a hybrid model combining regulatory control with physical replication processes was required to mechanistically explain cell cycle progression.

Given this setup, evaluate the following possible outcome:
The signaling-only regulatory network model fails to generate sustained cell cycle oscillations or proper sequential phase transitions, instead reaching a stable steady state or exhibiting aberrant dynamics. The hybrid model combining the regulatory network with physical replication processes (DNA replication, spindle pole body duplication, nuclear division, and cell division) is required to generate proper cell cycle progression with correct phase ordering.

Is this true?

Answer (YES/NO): YES